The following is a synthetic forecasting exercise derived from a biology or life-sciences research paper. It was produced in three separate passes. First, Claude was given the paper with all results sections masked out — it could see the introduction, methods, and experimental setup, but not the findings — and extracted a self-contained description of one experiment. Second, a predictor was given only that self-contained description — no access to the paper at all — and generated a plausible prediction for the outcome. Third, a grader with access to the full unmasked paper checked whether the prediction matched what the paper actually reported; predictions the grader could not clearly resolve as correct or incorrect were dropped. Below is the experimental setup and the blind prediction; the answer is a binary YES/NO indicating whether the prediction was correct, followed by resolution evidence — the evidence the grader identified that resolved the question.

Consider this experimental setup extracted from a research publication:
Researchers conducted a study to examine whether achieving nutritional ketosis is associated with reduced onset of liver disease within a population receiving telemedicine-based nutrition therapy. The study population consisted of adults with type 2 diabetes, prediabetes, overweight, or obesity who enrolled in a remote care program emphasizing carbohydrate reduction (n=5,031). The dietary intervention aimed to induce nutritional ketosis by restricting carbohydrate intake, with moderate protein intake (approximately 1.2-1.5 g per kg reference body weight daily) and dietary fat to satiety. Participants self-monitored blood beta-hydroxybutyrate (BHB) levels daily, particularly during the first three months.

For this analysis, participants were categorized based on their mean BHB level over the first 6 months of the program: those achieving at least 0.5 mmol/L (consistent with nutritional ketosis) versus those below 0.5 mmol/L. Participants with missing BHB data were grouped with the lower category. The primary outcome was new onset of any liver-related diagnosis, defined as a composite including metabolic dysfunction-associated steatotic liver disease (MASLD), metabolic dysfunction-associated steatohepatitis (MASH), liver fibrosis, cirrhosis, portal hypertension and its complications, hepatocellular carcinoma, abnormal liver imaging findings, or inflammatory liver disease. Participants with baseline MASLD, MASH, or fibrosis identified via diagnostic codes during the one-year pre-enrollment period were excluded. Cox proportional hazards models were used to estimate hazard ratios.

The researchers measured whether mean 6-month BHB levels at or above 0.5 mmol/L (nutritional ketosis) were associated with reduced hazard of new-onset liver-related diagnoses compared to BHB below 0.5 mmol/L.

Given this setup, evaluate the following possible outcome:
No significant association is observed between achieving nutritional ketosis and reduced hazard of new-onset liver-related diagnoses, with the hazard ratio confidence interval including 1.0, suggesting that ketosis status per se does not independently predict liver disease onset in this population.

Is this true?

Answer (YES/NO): YES